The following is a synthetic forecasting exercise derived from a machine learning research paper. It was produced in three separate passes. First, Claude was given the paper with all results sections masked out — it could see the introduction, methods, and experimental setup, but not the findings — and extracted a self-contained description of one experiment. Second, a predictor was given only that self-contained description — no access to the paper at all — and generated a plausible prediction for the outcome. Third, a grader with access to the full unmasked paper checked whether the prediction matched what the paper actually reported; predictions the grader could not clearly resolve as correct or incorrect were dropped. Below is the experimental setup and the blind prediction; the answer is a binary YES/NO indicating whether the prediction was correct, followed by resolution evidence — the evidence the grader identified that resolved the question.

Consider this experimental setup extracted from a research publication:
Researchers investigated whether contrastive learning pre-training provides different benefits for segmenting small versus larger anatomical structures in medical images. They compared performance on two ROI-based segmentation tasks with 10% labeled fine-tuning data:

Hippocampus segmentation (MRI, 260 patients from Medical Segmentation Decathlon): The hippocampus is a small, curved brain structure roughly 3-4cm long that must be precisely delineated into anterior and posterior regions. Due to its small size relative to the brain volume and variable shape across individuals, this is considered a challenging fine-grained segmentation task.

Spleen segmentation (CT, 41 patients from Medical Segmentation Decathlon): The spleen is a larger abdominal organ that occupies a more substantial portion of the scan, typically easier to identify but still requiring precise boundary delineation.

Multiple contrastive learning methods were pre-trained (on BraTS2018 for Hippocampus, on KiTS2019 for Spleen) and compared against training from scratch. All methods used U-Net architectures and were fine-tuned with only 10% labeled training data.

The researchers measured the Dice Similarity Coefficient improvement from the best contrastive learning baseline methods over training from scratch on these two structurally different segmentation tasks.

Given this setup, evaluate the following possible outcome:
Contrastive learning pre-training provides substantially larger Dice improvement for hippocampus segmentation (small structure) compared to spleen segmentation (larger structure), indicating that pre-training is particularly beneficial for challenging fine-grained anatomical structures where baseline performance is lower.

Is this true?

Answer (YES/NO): NO